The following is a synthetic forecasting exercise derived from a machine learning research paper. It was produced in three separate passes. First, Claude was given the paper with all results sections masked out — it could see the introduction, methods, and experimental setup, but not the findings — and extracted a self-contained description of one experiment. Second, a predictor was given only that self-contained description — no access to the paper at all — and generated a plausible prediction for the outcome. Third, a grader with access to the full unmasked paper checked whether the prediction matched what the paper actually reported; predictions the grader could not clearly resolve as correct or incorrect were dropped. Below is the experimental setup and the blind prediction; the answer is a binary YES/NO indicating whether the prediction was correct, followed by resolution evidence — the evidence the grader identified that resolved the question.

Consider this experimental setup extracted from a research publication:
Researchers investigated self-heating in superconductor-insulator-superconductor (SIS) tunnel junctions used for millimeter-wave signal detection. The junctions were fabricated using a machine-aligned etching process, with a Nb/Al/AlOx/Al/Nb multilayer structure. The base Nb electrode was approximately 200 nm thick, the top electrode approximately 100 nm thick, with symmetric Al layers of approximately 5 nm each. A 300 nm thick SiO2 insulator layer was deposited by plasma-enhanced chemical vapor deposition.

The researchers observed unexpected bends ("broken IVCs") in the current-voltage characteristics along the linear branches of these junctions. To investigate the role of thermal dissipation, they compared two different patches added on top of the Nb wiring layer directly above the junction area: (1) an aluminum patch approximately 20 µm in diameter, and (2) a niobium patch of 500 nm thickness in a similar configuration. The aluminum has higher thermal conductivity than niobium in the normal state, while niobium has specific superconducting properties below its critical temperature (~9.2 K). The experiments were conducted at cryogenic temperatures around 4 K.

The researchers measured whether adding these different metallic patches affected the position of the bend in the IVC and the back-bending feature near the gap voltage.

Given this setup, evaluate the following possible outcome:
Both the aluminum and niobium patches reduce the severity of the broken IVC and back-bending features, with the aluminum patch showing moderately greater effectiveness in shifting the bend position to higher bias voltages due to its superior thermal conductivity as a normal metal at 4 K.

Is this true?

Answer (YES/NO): NO